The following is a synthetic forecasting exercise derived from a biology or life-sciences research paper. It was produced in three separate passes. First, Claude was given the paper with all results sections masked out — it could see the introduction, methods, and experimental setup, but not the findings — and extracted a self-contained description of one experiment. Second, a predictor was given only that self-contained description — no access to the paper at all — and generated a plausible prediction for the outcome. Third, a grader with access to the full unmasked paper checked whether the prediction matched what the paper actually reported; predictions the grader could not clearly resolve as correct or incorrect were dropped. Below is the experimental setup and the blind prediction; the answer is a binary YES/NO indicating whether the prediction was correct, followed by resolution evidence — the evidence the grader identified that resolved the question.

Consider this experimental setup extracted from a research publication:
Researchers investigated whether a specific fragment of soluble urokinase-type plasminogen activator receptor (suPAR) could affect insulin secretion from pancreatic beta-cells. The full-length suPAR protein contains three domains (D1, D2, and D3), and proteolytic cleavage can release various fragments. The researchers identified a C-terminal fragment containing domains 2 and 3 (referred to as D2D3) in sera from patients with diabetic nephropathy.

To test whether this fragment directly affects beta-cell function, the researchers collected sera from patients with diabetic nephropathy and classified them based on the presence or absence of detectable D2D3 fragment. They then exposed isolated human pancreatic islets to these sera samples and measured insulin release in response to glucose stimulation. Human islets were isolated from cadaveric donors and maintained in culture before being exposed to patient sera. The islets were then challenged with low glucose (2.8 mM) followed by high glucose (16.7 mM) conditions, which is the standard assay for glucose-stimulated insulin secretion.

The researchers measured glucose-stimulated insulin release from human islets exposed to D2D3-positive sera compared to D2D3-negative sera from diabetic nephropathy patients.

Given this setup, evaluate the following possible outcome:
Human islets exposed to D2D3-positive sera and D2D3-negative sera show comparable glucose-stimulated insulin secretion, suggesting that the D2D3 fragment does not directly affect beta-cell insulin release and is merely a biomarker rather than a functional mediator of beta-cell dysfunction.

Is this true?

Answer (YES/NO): NO